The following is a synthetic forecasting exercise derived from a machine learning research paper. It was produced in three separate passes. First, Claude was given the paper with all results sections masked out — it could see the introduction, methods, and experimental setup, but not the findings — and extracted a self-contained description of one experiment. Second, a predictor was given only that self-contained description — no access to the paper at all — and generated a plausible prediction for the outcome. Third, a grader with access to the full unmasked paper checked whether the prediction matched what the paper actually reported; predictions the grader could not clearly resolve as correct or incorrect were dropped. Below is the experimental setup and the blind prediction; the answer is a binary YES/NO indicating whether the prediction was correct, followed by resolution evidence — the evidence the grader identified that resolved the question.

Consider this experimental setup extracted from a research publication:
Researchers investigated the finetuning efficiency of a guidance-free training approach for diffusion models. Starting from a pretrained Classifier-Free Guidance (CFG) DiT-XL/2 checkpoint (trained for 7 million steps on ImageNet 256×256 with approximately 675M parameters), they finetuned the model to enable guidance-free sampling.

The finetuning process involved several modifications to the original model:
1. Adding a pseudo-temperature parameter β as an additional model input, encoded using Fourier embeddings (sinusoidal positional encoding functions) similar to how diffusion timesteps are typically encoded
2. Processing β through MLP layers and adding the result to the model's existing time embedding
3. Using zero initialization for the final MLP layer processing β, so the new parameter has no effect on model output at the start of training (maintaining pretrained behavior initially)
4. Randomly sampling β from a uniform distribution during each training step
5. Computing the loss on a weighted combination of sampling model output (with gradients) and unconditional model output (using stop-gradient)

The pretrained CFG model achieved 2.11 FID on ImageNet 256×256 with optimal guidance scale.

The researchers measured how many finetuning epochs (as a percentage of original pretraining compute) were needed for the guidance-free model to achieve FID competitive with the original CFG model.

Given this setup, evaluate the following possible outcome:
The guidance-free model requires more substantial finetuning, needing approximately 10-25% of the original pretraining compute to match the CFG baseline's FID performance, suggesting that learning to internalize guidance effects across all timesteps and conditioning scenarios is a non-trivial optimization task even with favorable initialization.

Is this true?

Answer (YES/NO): NO